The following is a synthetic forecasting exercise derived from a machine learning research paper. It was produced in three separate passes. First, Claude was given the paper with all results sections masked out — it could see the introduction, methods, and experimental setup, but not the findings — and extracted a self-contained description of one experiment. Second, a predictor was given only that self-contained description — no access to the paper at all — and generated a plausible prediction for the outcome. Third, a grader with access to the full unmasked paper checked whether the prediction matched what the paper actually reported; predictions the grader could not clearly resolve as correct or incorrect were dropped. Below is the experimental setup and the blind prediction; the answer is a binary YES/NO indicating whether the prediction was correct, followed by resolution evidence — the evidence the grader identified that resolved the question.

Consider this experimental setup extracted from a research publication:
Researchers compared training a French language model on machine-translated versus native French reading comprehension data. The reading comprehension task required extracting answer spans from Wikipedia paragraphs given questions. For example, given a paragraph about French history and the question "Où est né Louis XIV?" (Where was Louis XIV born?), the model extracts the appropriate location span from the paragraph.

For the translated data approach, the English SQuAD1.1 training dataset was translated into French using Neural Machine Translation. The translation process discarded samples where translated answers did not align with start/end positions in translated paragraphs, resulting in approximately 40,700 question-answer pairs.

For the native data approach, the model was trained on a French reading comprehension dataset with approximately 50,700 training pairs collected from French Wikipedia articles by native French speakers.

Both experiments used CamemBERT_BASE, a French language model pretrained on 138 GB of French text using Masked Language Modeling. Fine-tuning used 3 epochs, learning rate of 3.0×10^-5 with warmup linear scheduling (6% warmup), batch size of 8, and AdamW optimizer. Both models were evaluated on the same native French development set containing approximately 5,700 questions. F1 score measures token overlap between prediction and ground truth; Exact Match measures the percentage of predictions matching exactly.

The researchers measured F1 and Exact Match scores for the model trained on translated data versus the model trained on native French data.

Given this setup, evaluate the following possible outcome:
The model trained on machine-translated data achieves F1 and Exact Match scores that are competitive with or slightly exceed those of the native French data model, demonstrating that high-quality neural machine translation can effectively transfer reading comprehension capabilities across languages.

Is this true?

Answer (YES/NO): NO